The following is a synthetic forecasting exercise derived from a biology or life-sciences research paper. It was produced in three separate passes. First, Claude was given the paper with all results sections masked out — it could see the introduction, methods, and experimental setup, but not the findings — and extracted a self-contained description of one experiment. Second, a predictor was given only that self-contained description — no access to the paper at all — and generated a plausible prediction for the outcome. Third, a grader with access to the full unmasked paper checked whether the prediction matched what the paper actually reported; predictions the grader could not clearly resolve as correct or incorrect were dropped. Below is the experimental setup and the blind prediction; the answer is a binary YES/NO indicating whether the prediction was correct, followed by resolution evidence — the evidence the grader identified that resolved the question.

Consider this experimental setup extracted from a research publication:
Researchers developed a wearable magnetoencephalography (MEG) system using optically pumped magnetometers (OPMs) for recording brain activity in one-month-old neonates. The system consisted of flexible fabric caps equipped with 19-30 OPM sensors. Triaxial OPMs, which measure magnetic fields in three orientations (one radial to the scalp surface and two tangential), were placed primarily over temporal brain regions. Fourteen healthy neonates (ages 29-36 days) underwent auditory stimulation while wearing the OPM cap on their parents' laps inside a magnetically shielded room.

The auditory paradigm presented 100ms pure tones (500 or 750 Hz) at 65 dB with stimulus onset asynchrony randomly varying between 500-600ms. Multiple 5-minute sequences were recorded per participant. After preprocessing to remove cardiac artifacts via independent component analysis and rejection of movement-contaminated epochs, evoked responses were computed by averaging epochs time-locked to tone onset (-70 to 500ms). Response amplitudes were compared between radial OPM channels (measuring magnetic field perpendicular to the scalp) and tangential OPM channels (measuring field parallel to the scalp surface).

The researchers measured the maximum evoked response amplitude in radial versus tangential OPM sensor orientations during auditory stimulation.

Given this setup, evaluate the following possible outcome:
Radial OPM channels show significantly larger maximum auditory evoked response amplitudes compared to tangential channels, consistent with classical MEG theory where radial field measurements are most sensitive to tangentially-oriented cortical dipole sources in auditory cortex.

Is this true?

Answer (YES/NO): NO